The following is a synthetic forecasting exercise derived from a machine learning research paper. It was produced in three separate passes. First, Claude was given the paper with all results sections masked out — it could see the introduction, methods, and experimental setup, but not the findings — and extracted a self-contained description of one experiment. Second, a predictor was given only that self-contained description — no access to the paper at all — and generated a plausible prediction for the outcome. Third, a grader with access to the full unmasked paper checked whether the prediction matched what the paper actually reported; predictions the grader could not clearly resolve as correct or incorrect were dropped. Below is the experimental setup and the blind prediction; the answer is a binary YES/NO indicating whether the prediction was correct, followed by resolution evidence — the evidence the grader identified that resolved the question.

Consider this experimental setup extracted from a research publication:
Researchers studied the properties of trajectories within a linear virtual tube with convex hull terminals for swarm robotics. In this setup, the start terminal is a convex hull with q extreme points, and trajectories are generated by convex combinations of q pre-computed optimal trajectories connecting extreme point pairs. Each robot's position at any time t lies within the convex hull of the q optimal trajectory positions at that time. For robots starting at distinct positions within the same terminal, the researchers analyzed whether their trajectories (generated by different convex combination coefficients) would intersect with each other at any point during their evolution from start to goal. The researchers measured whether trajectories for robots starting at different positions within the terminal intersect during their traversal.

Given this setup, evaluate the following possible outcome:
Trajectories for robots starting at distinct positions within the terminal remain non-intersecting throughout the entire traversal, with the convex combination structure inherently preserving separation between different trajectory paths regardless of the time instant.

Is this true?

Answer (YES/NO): YES